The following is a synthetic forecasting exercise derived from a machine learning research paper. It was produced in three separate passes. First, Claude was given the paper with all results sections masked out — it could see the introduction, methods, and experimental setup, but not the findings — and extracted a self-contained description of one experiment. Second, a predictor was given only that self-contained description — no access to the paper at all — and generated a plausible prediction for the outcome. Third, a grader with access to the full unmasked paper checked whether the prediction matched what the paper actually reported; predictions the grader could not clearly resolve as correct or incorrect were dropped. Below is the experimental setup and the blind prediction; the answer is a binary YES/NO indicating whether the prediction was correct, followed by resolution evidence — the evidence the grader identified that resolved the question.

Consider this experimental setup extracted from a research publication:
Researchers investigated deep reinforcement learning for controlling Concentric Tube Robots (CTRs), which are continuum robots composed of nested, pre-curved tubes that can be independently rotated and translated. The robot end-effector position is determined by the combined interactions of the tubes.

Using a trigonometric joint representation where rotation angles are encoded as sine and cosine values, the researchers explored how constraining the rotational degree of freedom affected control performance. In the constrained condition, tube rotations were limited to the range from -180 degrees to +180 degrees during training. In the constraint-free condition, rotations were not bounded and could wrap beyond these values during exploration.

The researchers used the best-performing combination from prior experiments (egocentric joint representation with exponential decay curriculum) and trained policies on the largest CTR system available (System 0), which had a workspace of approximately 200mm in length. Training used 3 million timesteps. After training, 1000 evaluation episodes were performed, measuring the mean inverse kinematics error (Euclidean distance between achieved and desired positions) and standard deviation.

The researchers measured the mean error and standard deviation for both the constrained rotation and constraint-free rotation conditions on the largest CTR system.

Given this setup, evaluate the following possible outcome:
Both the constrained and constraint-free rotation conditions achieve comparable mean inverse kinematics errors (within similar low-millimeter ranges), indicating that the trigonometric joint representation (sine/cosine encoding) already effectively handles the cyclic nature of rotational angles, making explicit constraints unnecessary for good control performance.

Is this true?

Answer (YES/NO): NO